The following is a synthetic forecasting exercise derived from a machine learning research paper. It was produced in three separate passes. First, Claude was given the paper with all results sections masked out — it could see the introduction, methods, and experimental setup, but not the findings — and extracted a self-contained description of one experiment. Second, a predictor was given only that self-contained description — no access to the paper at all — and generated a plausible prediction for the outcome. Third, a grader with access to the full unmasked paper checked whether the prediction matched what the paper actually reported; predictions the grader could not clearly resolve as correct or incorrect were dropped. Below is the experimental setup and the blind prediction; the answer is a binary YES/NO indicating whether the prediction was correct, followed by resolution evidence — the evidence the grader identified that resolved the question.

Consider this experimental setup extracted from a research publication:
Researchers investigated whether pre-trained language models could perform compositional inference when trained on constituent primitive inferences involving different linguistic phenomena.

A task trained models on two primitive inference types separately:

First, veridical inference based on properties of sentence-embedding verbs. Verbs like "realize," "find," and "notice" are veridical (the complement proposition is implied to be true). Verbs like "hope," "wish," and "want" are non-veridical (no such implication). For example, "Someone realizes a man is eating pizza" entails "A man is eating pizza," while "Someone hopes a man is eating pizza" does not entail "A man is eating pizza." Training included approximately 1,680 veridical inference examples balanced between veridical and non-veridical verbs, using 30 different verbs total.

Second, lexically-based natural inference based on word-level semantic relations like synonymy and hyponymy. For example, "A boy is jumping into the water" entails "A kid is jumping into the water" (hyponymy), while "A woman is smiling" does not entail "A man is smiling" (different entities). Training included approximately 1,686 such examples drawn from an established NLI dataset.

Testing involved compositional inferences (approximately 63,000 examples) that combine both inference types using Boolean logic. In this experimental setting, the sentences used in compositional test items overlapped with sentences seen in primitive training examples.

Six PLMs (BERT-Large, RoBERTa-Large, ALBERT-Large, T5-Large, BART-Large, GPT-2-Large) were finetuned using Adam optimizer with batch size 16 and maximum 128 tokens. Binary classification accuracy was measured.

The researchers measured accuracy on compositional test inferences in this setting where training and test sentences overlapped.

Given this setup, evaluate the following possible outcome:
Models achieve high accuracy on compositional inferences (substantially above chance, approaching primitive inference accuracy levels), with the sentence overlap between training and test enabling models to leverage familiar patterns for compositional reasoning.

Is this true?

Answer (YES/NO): NO